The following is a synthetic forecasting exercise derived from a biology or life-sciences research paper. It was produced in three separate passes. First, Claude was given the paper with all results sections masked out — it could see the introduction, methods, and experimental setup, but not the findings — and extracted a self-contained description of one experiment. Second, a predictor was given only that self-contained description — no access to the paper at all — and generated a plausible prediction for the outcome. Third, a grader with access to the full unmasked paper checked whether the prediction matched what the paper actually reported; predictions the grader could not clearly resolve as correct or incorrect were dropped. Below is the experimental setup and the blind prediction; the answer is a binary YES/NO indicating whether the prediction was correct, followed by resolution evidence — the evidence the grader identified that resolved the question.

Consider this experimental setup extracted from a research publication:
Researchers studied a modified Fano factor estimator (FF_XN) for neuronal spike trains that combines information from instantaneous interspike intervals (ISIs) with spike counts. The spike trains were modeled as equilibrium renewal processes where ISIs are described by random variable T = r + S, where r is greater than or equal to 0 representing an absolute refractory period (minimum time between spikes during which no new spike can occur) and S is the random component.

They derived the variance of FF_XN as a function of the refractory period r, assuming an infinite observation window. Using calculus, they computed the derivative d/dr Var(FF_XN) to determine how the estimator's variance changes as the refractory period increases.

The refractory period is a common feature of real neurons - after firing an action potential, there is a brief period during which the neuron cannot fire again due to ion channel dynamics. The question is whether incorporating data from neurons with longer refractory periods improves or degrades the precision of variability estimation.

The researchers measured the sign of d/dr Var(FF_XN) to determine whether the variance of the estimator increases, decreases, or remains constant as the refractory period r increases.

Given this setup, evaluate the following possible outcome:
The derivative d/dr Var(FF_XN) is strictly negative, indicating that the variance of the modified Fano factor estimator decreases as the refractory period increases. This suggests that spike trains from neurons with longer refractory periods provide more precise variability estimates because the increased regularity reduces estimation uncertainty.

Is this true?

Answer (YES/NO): NO